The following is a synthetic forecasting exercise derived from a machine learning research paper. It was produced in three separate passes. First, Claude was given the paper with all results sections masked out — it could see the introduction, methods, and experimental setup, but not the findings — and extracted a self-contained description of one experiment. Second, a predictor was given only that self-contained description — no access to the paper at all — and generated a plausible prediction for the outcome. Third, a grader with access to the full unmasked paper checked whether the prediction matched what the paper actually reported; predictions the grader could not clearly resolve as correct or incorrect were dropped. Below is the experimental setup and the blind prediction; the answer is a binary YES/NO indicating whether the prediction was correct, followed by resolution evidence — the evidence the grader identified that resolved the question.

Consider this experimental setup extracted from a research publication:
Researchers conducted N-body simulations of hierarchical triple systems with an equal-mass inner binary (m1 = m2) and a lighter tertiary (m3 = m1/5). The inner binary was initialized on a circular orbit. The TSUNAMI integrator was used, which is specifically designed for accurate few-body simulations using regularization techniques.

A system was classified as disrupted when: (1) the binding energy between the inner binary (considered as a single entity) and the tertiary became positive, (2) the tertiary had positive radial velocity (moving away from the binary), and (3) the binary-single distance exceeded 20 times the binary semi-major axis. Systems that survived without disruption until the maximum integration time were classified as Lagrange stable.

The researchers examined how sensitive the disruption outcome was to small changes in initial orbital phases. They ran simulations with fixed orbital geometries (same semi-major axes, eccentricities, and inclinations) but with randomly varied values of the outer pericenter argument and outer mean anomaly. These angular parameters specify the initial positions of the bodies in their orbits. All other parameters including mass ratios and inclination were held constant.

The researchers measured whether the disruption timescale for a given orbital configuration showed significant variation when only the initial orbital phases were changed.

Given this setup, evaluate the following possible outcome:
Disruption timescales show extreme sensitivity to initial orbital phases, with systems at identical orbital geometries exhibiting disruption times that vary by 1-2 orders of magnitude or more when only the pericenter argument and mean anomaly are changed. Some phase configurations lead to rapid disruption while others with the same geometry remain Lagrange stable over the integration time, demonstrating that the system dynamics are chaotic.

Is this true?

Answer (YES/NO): NO